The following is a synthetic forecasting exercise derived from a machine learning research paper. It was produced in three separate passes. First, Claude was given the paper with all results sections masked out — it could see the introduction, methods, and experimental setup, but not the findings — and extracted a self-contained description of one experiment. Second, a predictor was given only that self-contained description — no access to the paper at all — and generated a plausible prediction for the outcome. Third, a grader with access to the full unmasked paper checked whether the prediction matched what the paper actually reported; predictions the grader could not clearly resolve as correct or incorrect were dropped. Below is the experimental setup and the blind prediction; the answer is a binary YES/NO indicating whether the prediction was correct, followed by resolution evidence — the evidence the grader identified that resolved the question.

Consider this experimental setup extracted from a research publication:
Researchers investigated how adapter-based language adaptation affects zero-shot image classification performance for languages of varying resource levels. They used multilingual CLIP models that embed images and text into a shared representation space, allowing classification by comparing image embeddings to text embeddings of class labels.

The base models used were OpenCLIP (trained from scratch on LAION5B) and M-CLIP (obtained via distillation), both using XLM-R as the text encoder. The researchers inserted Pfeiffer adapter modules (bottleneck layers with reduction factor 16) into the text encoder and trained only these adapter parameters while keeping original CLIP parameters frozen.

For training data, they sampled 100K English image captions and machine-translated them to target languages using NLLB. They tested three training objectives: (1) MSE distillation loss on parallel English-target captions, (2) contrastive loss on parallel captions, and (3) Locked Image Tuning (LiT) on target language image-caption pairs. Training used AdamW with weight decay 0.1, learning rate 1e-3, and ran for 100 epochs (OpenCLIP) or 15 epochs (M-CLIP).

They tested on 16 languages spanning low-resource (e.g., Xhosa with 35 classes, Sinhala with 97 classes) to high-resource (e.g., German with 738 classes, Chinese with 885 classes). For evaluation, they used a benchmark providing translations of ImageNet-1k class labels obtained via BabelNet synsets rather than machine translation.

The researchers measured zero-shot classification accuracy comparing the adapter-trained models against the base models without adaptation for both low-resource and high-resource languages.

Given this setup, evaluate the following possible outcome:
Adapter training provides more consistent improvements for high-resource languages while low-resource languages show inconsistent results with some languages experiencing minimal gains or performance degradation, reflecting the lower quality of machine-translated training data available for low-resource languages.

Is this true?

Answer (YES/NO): NO